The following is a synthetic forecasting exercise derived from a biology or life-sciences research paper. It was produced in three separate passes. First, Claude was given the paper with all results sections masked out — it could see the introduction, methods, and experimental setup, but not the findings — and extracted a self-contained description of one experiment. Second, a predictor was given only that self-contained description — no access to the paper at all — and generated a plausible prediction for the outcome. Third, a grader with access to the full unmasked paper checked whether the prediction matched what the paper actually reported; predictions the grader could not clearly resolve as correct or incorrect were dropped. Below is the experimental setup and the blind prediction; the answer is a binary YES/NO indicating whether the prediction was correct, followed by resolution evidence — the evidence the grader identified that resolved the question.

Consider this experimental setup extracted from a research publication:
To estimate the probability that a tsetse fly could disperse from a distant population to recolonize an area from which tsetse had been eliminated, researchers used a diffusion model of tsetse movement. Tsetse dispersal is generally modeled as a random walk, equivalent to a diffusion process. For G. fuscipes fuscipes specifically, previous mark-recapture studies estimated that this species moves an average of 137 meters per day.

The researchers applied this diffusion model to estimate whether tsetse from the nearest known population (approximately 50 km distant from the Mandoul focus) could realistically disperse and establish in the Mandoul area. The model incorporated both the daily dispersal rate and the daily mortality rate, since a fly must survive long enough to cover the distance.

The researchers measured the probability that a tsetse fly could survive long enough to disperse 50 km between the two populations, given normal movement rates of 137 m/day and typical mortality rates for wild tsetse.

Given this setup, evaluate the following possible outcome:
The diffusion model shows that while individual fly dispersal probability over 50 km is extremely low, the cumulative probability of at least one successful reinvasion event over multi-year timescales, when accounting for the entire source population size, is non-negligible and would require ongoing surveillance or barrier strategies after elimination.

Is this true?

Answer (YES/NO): NO